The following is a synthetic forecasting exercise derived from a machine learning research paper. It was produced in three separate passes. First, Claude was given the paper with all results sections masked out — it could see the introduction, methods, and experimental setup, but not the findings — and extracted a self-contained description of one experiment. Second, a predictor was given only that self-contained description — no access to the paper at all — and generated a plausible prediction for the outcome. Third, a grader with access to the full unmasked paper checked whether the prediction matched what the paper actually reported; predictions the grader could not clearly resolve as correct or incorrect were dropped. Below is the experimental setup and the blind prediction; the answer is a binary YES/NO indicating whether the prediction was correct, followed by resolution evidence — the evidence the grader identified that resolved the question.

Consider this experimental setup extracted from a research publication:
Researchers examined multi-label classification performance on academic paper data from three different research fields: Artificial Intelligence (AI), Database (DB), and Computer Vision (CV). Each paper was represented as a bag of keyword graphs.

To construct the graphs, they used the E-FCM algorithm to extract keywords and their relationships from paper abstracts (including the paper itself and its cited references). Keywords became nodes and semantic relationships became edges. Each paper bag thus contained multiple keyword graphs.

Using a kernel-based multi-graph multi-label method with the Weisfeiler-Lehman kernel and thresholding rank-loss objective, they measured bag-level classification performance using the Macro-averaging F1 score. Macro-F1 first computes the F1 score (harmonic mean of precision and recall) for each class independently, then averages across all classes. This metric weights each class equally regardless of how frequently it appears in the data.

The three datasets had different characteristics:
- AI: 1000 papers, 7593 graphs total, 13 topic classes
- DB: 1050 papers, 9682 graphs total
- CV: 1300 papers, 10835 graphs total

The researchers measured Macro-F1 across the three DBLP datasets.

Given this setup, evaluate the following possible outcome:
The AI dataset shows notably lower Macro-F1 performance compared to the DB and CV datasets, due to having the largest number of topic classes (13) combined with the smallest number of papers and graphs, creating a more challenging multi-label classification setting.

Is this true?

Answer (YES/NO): NO